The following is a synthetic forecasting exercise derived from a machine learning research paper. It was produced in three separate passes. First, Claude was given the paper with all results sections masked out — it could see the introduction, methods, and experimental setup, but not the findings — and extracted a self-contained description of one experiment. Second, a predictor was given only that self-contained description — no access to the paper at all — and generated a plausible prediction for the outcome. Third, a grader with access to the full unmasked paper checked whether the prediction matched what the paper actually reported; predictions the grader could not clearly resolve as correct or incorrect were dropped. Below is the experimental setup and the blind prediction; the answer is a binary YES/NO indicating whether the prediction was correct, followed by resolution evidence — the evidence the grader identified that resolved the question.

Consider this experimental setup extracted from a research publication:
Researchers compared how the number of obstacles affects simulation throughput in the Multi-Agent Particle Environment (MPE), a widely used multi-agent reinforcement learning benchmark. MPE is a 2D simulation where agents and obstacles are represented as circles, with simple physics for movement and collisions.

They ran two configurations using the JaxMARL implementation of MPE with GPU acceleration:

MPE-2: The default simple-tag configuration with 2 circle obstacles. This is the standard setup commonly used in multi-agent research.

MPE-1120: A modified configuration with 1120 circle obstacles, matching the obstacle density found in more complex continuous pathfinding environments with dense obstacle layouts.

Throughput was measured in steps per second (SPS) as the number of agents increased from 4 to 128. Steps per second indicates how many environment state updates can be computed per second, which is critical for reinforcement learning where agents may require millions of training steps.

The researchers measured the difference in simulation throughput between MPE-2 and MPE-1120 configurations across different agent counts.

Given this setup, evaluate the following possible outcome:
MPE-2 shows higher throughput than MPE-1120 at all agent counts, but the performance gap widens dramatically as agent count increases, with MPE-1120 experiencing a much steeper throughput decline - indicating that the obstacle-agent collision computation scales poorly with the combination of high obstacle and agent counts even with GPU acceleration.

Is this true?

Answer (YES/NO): NO